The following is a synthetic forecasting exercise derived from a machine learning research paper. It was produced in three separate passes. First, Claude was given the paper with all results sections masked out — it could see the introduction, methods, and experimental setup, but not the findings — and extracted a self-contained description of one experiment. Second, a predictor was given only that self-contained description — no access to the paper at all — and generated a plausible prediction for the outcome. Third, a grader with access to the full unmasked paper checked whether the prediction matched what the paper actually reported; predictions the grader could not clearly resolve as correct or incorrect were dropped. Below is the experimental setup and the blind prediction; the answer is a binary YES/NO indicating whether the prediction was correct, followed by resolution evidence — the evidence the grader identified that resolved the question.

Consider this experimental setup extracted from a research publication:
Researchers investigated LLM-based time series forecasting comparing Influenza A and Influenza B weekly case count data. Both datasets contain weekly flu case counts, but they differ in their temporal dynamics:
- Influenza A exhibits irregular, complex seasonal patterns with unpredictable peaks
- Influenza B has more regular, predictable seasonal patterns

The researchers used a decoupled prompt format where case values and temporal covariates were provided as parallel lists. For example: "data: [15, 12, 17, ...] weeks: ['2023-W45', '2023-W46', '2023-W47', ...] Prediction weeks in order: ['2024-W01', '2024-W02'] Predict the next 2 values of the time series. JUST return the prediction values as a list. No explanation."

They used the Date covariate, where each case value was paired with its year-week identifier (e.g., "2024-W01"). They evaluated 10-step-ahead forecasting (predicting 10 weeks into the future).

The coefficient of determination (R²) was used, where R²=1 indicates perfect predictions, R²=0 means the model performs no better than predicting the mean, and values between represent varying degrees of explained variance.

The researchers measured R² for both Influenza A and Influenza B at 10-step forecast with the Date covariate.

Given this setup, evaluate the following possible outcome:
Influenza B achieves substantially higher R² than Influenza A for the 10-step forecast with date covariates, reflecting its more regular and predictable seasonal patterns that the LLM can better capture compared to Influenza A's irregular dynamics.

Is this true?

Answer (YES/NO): YES